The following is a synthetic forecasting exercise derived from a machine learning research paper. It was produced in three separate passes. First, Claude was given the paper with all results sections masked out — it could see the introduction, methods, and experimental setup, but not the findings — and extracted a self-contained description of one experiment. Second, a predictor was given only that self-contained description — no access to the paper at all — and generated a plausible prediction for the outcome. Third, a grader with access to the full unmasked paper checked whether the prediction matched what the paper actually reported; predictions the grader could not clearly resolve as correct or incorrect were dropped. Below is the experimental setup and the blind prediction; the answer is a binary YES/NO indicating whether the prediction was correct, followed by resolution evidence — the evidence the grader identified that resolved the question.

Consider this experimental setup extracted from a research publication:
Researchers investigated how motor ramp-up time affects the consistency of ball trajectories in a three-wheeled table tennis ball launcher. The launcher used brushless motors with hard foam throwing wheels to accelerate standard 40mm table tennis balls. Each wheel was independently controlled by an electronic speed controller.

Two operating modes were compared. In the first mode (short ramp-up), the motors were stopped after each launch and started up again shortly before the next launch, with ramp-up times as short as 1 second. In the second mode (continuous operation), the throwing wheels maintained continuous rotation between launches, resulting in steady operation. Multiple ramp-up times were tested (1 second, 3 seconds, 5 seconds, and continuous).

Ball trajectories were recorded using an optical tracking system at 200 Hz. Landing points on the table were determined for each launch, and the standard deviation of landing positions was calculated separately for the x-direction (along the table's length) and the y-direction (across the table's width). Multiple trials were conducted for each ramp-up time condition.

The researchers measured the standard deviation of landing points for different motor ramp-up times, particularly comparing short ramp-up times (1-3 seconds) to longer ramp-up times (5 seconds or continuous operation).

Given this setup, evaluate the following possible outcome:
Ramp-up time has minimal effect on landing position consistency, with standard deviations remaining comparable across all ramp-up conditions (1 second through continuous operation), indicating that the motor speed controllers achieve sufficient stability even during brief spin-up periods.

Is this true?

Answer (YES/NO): YES